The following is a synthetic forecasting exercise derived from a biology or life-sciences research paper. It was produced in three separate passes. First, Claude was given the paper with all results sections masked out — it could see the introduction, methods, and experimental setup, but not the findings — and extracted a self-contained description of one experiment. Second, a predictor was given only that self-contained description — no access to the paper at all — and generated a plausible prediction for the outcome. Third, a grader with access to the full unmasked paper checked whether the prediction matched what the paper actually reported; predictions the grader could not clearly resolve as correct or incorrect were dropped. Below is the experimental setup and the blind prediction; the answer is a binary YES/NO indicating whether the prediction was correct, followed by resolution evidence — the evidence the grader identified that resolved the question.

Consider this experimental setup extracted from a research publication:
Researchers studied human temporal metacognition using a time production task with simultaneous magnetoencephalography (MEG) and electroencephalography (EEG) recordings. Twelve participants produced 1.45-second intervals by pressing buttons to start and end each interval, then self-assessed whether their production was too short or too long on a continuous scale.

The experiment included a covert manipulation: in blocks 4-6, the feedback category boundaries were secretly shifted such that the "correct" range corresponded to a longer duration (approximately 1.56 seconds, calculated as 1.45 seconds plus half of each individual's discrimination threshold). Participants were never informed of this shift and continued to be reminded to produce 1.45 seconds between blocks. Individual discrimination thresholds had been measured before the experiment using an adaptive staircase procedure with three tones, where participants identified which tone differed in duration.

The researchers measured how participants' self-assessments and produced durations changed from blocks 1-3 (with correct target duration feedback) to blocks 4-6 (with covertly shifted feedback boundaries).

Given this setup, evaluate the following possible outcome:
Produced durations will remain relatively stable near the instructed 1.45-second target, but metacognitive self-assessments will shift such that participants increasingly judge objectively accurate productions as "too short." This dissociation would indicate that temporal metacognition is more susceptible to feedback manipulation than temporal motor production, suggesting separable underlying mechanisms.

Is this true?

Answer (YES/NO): NO